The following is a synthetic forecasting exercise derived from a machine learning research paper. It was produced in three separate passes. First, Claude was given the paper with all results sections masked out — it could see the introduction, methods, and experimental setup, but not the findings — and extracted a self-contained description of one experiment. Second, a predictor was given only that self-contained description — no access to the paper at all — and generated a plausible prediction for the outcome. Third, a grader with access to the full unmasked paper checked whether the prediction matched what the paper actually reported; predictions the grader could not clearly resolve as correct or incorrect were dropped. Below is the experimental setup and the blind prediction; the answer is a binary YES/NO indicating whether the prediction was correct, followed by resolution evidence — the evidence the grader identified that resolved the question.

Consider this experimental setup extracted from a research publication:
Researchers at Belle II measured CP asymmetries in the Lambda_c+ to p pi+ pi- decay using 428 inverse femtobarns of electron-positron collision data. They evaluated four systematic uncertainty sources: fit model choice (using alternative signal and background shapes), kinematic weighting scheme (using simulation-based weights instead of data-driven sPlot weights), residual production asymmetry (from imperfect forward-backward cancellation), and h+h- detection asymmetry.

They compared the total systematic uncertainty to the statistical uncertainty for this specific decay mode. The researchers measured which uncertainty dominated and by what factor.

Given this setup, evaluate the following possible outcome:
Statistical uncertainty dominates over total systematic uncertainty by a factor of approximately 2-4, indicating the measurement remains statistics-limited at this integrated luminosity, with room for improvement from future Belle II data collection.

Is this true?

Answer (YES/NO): NO